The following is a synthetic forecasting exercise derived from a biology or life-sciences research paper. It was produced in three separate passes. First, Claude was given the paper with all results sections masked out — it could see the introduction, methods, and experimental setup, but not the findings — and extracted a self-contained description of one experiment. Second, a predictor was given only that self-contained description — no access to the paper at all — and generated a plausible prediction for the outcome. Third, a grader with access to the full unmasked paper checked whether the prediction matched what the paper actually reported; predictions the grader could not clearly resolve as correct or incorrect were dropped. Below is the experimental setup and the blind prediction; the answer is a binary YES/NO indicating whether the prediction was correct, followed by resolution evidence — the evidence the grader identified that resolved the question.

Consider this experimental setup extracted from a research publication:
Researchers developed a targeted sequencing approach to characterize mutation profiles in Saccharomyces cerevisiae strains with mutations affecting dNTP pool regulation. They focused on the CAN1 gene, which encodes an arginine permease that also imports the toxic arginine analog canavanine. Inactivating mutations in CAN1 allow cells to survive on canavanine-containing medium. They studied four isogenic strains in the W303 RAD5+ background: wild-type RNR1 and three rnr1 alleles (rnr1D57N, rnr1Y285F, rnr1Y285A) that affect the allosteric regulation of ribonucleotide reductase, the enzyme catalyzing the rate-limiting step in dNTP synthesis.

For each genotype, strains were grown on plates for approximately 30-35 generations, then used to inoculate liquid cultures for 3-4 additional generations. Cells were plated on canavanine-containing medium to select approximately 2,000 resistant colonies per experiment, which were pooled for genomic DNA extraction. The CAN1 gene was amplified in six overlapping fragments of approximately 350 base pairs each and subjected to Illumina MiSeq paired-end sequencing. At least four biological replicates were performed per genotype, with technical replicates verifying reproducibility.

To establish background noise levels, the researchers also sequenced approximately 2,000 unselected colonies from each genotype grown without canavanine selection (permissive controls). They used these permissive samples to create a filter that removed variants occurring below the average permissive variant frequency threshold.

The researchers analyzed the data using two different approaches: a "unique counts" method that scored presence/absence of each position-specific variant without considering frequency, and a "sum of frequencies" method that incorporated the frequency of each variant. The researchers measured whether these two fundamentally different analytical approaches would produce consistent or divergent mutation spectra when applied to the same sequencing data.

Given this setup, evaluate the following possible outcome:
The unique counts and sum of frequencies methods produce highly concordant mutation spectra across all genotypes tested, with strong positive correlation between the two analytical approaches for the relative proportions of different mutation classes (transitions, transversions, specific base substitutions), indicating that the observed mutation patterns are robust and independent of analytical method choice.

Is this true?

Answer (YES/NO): YES